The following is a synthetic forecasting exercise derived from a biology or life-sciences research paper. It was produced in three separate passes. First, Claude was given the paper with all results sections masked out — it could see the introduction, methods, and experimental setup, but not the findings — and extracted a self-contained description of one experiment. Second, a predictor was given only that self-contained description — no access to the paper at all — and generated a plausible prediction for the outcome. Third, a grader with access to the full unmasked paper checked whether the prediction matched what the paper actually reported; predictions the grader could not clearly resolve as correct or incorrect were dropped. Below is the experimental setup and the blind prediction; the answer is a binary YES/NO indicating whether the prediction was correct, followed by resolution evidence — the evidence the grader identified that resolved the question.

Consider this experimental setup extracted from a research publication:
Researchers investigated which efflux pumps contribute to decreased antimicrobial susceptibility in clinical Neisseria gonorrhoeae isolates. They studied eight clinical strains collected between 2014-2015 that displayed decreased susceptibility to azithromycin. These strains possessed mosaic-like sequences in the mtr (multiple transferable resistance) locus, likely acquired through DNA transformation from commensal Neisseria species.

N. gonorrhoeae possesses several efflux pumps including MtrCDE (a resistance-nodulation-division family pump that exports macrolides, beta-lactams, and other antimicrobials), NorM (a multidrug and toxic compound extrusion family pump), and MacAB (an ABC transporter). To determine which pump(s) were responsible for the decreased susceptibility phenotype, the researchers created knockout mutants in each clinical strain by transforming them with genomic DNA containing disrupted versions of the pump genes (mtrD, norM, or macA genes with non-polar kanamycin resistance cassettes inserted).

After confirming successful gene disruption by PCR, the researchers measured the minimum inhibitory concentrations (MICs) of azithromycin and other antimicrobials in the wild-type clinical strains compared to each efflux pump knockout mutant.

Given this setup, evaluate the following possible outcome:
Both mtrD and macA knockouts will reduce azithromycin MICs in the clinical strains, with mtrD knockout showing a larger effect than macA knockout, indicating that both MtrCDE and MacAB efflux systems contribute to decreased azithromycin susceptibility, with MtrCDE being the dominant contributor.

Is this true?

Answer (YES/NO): NO